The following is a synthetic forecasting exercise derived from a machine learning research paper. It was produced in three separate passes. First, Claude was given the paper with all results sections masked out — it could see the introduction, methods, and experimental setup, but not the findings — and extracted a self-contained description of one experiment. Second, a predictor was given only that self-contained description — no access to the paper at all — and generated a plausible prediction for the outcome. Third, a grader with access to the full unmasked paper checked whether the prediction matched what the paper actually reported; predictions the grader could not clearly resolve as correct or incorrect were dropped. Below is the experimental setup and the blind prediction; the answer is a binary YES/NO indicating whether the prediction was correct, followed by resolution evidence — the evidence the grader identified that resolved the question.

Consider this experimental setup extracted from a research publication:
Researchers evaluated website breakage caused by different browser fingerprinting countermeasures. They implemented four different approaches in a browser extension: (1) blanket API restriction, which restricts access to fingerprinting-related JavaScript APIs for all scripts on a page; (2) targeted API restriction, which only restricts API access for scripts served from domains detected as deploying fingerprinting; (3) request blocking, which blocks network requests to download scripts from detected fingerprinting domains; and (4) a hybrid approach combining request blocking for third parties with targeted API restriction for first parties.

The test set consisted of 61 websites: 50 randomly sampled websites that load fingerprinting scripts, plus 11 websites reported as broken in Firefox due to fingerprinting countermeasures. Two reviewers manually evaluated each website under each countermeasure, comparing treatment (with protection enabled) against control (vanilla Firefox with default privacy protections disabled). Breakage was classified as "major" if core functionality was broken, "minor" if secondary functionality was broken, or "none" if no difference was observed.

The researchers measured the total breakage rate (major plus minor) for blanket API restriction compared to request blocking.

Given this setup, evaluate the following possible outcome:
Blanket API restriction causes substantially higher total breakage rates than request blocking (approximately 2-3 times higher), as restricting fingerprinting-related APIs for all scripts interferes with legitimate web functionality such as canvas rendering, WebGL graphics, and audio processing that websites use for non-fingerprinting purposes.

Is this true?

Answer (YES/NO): NO